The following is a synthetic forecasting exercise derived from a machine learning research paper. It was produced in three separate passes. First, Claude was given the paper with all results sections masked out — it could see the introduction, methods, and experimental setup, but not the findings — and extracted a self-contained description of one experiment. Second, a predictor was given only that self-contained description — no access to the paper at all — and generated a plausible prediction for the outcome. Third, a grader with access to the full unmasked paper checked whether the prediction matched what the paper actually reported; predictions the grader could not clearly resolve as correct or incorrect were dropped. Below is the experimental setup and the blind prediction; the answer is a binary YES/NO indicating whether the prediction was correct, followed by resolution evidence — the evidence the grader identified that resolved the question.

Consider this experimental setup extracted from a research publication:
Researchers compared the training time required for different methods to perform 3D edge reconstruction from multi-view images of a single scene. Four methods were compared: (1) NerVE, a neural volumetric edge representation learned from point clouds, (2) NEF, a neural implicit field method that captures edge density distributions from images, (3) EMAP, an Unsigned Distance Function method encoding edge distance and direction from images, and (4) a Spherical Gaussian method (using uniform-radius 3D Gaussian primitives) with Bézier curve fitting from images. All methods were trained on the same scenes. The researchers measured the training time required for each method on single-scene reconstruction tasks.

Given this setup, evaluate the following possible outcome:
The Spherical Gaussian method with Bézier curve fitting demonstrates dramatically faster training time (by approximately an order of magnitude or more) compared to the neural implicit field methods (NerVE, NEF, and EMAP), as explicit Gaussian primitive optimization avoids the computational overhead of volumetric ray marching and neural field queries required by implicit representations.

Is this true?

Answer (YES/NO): YES